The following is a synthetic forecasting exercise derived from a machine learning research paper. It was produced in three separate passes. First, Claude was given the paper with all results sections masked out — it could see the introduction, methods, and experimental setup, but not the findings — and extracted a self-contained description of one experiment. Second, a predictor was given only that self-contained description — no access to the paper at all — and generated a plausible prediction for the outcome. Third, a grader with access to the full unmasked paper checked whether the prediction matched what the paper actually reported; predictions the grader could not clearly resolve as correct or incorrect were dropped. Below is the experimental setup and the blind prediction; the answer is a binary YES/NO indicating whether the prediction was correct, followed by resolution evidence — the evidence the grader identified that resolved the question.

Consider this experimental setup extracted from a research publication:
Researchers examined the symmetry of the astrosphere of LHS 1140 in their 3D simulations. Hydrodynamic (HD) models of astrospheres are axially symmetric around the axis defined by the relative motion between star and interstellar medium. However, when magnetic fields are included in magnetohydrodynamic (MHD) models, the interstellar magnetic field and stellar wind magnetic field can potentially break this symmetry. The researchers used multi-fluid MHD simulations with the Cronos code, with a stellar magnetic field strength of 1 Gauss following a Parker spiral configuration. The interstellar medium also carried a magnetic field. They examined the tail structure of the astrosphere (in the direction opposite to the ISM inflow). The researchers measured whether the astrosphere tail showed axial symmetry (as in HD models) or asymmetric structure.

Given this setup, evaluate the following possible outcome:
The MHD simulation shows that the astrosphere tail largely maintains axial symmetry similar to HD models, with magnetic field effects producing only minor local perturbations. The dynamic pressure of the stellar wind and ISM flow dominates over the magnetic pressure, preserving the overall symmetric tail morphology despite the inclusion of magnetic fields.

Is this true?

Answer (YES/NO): NO